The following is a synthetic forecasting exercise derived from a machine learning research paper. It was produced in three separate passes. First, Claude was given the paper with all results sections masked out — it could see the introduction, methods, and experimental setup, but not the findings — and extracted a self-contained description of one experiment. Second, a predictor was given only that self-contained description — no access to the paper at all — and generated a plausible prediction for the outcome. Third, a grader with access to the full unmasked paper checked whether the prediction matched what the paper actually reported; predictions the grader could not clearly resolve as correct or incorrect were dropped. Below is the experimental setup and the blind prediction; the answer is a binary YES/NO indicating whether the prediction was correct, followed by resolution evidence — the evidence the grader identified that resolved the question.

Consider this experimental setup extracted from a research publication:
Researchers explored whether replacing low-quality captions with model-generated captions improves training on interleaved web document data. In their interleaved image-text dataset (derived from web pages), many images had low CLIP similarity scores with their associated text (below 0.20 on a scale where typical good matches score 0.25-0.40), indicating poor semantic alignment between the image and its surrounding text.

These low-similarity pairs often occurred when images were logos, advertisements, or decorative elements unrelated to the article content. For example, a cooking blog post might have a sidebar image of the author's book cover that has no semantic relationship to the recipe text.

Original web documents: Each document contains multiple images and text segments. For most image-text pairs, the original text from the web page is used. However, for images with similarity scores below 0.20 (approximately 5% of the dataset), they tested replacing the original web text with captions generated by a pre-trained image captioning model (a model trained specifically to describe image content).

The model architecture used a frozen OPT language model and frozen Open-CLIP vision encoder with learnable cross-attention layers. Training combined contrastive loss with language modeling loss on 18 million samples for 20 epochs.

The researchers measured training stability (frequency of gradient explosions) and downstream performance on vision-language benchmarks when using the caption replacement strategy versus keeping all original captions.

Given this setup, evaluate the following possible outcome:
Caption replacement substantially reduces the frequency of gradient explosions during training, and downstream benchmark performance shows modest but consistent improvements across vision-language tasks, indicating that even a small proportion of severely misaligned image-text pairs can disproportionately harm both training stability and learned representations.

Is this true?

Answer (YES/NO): YES